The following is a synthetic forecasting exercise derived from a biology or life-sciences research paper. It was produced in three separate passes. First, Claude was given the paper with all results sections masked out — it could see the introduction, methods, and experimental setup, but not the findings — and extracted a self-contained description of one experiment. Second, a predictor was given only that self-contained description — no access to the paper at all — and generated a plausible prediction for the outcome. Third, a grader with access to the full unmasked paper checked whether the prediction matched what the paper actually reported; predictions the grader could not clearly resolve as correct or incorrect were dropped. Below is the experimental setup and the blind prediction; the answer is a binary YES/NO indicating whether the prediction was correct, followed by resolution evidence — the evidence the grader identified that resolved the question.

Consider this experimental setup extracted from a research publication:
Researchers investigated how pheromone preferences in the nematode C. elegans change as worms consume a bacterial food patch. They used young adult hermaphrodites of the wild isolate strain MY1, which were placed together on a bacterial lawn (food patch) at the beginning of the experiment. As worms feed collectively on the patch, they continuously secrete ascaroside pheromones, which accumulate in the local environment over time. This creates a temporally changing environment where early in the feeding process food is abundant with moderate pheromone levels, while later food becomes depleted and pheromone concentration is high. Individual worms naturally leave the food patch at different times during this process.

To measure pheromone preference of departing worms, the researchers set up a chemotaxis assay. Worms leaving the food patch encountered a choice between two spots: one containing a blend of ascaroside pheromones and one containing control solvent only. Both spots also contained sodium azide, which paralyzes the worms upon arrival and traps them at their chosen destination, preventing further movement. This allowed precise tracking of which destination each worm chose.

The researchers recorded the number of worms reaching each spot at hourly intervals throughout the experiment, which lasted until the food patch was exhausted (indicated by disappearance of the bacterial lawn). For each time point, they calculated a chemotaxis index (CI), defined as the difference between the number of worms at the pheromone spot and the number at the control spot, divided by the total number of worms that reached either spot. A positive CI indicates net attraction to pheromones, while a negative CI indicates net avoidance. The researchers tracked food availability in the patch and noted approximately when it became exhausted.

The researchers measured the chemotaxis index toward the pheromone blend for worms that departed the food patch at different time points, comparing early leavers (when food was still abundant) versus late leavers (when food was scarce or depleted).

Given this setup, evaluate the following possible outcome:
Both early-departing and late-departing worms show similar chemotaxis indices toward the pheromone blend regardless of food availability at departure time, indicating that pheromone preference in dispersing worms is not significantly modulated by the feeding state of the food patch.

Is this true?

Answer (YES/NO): NO